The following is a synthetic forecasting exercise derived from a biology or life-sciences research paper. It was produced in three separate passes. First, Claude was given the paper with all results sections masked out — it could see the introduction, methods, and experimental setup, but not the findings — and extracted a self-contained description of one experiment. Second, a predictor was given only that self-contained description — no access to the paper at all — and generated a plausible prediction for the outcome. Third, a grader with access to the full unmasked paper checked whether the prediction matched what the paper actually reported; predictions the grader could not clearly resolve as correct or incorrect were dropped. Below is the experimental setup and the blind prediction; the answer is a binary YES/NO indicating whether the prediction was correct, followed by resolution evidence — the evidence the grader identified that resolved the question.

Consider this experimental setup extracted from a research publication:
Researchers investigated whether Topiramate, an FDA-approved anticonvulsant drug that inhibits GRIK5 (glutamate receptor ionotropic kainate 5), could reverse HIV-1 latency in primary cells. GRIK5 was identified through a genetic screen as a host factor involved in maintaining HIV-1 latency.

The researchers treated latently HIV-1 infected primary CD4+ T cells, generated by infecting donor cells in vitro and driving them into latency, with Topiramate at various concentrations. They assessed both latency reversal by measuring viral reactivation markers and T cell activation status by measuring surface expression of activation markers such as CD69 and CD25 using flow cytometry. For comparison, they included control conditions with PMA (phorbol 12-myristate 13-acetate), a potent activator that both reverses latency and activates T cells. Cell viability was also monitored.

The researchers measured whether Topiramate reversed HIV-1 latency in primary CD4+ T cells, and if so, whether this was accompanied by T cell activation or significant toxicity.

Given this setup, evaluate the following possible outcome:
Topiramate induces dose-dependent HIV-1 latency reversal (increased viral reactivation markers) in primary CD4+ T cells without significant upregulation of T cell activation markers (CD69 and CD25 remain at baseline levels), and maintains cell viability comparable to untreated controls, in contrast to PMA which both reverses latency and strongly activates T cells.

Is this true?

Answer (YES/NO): NO